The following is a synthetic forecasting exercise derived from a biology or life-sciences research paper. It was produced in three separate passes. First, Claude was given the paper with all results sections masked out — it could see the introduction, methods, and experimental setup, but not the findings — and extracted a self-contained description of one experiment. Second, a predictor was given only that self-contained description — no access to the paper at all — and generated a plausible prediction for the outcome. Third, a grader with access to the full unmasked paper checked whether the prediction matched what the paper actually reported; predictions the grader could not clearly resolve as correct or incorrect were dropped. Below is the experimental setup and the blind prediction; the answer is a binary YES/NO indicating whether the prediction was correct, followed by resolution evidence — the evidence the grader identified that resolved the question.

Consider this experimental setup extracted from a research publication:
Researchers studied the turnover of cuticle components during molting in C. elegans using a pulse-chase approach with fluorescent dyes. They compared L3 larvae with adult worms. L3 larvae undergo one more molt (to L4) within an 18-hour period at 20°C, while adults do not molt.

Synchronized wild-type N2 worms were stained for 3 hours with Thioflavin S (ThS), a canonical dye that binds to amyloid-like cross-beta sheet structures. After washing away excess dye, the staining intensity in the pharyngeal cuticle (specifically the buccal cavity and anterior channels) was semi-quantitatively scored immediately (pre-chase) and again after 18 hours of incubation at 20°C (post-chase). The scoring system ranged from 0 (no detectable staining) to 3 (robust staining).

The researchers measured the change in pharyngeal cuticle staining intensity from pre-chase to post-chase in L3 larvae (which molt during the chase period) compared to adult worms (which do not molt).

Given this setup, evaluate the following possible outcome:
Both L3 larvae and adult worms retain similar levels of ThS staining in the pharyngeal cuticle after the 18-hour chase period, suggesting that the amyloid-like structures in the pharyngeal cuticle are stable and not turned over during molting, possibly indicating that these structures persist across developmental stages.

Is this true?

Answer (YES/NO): NO